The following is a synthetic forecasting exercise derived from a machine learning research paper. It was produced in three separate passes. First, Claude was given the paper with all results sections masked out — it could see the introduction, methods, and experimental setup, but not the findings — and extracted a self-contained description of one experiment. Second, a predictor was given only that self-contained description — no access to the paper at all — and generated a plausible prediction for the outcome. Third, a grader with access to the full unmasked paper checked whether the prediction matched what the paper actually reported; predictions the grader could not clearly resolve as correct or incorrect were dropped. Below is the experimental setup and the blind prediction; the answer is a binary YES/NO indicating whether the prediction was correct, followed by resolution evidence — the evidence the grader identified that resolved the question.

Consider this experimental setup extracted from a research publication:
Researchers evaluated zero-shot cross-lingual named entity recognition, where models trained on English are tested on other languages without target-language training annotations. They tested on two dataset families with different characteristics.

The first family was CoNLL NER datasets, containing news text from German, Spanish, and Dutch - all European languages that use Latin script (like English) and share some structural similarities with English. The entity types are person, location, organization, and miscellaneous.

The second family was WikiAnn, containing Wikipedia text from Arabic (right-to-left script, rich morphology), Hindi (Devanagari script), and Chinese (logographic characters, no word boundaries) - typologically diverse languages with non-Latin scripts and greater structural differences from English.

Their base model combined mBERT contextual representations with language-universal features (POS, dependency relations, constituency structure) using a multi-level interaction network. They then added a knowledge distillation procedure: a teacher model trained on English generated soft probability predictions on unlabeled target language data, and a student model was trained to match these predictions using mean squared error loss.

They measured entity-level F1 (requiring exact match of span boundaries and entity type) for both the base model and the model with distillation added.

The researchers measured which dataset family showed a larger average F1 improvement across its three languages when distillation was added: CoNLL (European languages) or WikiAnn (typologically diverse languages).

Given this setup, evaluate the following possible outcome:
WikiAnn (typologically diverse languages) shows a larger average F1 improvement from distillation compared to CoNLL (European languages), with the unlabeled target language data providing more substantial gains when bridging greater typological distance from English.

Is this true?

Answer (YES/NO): YES